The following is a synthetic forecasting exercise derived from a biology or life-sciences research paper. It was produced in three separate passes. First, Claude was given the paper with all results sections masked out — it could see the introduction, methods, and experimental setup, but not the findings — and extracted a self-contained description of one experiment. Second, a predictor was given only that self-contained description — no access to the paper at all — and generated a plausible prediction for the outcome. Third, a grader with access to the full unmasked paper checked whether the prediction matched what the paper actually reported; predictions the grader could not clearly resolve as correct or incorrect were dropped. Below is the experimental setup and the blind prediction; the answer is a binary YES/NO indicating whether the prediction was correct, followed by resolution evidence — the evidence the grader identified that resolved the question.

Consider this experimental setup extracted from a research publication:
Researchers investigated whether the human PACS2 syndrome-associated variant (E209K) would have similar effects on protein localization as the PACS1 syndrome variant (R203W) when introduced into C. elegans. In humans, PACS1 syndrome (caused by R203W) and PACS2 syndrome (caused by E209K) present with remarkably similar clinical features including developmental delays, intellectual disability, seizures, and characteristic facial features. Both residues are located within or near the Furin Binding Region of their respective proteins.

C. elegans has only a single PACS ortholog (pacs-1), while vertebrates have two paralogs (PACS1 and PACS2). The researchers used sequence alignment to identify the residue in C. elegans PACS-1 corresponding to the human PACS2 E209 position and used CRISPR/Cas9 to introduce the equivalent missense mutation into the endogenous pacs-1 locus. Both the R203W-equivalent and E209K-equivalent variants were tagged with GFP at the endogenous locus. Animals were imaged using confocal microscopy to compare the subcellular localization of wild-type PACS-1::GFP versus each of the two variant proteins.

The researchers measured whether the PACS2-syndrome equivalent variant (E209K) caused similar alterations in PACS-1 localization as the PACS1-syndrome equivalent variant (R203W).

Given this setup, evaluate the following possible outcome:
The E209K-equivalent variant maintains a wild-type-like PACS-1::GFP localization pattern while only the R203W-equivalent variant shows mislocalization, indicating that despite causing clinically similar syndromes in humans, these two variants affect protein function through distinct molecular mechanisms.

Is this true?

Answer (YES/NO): NO